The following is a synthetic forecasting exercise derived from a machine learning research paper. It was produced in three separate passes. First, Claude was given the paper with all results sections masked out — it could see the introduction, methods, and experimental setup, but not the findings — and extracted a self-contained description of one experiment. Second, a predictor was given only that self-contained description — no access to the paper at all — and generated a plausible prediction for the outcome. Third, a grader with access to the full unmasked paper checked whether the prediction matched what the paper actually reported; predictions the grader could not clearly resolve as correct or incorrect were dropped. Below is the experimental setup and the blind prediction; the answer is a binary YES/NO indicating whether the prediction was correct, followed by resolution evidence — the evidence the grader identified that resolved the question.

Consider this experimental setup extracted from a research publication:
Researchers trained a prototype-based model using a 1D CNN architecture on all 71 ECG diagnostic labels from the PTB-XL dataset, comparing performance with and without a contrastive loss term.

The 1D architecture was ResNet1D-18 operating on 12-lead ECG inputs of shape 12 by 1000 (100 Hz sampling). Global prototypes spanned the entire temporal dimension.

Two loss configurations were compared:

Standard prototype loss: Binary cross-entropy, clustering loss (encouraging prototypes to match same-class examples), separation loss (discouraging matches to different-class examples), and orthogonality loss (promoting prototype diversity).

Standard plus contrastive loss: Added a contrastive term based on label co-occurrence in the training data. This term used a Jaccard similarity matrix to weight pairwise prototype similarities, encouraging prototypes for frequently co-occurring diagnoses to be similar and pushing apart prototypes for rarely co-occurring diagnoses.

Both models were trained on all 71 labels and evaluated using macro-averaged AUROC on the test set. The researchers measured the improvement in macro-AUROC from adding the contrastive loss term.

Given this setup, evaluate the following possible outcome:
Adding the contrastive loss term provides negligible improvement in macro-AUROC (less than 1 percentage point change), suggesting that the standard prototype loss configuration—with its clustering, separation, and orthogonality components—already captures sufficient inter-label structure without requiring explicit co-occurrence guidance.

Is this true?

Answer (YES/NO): NO